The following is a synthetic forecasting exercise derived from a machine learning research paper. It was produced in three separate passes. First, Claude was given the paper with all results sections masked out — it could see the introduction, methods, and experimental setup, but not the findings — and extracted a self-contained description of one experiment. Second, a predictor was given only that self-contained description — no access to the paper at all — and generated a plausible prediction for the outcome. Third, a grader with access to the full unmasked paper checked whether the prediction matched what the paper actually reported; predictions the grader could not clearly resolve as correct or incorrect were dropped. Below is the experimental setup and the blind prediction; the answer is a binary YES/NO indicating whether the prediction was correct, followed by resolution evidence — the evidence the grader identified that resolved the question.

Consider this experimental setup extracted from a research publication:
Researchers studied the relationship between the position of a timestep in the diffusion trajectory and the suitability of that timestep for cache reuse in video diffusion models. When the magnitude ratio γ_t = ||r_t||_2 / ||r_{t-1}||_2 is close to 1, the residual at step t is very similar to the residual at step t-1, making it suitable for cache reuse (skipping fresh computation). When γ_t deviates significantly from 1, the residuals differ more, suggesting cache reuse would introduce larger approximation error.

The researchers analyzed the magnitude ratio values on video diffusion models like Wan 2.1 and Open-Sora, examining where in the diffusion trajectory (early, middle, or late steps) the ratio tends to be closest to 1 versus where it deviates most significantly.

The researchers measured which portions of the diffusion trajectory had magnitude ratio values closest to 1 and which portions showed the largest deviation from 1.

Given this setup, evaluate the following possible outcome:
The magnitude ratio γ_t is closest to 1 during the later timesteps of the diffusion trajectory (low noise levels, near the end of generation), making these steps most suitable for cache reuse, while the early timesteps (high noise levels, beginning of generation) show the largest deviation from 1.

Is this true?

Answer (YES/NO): NO